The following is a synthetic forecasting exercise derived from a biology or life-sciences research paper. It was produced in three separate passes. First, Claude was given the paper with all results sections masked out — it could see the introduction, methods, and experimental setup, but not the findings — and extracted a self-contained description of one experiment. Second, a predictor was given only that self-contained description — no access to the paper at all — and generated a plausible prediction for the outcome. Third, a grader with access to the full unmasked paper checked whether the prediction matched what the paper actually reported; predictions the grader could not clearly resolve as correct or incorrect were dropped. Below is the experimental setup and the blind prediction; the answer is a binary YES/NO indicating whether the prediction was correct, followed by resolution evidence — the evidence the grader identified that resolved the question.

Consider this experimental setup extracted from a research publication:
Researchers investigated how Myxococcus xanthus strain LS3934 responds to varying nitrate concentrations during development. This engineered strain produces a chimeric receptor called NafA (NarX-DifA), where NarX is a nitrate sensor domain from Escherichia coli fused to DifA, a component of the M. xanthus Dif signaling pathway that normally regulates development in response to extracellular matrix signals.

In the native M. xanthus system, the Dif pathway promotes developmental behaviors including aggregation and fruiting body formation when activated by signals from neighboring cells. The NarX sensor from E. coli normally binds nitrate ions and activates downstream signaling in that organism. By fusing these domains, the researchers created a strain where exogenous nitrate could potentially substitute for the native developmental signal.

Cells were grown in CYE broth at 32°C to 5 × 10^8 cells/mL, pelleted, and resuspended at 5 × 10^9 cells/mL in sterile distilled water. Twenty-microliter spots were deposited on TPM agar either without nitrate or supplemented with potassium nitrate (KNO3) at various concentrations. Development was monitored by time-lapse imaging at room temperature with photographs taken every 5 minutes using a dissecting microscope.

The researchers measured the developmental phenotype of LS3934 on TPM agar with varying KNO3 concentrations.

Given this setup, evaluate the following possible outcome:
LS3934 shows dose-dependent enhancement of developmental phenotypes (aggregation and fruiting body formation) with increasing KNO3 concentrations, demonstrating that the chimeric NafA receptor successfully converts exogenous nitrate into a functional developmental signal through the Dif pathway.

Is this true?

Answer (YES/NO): YES